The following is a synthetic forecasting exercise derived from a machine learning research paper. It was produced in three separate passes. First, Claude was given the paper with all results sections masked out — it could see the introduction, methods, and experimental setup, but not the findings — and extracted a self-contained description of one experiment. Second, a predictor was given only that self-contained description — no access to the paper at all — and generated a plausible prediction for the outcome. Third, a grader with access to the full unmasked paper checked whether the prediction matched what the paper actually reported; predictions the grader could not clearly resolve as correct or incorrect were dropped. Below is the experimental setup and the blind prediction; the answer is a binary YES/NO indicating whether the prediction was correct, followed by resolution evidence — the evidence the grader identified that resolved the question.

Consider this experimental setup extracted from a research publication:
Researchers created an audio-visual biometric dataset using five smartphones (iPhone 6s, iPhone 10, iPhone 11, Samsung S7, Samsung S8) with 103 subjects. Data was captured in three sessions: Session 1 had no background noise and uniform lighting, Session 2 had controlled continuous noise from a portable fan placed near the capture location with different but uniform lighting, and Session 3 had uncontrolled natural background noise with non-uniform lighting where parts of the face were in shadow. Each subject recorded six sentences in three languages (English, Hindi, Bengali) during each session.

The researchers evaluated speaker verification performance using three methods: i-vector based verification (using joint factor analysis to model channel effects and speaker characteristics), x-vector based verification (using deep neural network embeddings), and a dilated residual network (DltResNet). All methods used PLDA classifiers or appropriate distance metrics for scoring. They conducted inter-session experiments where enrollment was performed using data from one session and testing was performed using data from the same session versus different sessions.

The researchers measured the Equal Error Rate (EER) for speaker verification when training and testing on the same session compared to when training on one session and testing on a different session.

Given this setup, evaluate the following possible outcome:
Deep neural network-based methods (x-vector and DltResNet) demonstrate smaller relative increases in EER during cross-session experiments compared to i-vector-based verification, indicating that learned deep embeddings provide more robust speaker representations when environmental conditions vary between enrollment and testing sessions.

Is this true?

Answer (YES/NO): NO